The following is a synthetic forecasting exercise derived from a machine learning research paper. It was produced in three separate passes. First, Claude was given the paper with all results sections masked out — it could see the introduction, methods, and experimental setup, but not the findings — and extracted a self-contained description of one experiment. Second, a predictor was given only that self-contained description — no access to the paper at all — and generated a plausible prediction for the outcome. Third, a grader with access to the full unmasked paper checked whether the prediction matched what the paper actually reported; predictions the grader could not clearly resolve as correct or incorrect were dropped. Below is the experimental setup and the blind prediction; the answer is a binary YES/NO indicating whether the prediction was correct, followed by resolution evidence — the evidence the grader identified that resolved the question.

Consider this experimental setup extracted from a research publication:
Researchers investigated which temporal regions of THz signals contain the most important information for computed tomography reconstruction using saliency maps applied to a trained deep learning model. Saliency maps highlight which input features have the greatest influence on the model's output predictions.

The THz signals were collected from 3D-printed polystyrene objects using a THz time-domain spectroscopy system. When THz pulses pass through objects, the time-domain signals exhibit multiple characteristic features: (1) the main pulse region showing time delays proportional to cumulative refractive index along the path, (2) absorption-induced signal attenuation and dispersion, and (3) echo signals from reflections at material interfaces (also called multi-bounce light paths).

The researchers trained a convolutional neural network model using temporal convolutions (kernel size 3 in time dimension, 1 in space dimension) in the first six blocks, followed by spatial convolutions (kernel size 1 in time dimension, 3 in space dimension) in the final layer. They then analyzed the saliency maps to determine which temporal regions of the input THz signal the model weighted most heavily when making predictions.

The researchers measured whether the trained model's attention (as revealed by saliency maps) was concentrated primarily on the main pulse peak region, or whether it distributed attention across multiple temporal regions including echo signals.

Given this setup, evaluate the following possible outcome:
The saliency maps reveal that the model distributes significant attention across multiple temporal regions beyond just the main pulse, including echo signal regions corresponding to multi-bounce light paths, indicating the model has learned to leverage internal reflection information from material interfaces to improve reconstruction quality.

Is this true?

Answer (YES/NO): YES